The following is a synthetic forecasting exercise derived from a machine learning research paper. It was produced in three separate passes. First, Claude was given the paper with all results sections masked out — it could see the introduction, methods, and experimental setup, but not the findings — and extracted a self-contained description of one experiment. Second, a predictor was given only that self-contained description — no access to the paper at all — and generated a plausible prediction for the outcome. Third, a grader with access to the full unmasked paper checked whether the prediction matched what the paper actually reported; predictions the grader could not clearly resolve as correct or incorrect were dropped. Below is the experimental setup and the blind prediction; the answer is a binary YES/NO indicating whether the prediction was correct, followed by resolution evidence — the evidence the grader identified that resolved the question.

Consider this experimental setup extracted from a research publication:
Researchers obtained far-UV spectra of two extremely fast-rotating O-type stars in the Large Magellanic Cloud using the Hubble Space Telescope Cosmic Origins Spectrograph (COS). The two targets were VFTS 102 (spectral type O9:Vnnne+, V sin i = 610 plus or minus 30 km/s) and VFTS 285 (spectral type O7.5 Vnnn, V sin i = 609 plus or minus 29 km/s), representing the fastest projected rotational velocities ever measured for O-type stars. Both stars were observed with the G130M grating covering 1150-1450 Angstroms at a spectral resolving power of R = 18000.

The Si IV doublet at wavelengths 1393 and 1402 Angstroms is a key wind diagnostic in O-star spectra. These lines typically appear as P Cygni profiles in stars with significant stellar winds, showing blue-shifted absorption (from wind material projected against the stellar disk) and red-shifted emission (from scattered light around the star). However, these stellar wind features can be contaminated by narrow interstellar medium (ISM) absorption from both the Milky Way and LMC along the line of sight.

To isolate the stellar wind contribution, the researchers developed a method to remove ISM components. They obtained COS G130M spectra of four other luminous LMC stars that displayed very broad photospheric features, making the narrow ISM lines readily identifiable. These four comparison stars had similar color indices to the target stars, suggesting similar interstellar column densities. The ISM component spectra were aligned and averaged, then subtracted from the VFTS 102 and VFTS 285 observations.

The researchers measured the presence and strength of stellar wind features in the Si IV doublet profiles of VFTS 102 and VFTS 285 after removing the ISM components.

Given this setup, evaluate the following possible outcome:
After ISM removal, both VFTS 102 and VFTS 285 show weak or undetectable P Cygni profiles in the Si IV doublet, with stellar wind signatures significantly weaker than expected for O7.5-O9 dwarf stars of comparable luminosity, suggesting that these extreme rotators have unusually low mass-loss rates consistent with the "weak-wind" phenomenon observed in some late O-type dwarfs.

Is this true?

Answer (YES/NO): NO